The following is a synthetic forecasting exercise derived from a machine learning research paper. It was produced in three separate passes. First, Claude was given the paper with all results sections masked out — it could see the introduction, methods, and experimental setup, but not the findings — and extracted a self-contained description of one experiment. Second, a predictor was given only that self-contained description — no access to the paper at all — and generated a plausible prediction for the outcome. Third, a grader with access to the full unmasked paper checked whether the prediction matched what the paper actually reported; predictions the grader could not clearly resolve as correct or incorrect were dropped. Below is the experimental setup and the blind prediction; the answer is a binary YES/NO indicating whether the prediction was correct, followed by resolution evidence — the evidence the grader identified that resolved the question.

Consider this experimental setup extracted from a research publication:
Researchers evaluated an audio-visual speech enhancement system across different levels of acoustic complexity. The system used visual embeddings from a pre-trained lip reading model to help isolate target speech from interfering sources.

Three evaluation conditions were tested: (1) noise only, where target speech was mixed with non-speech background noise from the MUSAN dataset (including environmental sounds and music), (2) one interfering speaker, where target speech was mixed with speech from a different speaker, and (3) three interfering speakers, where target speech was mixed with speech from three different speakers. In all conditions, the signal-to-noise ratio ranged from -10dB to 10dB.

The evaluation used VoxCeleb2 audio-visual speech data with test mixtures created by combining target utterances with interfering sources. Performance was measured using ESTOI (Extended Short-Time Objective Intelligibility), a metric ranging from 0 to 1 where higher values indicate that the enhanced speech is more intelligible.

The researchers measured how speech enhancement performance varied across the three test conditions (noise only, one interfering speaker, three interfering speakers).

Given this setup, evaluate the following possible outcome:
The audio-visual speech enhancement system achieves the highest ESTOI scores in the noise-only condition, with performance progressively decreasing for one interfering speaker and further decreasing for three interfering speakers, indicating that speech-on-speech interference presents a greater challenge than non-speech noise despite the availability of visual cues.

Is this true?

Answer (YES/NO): YES